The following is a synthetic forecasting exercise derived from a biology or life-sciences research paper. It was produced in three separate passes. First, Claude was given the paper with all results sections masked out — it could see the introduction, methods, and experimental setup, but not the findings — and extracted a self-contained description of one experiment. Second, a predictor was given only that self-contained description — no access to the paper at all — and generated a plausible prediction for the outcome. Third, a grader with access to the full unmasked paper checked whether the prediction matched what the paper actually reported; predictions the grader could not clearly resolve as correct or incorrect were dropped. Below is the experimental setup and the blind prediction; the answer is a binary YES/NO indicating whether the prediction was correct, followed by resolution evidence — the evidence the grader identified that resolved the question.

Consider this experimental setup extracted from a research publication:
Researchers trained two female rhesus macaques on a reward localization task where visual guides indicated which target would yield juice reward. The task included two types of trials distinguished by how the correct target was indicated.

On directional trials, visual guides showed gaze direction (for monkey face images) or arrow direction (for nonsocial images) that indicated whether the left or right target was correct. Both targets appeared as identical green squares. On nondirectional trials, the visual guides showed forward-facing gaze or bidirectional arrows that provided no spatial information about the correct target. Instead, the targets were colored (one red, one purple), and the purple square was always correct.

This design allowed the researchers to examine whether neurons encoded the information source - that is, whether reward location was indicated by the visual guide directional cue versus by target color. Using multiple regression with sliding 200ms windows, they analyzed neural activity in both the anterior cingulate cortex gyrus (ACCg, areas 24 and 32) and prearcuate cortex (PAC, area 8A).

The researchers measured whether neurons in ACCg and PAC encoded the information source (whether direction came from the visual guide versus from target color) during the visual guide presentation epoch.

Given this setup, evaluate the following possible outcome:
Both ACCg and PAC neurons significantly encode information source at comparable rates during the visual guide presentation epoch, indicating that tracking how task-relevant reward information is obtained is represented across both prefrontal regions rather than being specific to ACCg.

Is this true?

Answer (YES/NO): NO